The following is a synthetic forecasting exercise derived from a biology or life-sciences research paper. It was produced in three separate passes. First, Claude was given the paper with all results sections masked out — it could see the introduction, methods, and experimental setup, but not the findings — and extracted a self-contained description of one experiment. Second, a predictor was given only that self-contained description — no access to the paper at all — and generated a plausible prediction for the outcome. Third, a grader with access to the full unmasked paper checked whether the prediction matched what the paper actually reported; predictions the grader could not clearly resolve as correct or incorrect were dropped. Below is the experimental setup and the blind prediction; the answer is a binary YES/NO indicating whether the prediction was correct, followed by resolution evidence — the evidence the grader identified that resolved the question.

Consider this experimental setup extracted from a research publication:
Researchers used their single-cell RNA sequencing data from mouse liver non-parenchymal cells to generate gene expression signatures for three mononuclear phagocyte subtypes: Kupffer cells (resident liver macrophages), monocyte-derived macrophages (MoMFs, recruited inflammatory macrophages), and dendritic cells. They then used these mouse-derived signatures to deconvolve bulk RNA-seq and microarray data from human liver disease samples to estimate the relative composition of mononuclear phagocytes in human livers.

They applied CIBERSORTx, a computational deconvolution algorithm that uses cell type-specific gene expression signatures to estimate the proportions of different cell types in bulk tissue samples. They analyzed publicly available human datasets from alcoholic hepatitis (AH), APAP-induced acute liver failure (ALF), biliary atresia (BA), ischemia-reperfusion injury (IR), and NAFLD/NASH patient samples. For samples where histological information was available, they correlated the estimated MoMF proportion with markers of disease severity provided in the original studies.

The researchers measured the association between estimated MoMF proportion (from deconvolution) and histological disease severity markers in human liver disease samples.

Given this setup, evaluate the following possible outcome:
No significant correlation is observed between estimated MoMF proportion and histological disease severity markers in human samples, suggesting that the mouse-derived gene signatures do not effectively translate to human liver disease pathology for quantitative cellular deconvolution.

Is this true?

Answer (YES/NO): NO